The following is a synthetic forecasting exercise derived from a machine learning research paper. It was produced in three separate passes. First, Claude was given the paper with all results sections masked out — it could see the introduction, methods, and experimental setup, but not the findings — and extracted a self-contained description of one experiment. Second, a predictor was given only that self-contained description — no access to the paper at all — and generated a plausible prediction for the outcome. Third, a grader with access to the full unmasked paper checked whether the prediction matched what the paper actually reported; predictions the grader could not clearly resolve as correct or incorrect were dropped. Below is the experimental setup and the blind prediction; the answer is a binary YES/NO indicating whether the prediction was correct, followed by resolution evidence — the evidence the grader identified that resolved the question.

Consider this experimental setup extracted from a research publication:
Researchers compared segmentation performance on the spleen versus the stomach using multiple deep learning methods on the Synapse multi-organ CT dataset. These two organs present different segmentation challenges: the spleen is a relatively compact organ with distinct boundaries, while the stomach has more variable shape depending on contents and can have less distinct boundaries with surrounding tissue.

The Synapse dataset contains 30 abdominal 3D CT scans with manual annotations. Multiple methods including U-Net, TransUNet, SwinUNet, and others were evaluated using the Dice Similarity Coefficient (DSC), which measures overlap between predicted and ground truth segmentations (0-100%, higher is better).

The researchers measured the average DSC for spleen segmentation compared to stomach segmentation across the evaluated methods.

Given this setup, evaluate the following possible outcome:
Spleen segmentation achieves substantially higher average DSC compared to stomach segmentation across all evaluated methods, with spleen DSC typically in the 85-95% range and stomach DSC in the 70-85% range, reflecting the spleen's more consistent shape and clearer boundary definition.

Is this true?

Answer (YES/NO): YES